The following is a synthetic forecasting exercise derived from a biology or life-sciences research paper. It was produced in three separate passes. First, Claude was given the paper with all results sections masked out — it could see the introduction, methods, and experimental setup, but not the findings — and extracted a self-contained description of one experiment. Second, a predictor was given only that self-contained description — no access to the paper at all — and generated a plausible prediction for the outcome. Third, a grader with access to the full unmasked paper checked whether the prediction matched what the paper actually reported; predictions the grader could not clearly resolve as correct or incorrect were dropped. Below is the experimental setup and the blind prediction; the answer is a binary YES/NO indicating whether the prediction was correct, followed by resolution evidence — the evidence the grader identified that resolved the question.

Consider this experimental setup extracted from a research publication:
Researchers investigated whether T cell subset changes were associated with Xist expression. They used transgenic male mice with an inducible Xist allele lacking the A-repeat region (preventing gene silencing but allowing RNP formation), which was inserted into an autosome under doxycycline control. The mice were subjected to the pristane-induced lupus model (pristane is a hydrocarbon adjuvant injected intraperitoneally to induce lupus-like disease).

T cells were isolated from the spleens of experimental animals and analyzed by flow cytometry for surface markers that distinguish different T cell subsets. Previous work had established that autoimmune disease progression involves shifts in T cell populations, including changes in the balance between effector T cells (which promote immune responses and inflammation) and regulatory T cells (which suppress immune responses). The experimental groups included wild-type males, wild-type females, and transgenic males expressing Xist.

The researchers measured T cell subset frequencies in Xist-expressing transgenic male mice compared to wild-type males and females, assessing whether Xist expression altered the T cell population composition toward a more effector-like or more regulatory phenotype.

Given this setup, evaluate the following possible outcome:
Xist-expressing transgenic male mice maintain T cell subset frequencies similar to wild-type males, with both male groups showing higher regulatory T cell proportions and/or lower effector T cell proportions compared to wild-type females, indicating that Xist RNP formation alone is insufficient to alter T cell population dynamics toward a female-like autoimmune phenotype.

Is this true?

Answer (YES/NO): NO